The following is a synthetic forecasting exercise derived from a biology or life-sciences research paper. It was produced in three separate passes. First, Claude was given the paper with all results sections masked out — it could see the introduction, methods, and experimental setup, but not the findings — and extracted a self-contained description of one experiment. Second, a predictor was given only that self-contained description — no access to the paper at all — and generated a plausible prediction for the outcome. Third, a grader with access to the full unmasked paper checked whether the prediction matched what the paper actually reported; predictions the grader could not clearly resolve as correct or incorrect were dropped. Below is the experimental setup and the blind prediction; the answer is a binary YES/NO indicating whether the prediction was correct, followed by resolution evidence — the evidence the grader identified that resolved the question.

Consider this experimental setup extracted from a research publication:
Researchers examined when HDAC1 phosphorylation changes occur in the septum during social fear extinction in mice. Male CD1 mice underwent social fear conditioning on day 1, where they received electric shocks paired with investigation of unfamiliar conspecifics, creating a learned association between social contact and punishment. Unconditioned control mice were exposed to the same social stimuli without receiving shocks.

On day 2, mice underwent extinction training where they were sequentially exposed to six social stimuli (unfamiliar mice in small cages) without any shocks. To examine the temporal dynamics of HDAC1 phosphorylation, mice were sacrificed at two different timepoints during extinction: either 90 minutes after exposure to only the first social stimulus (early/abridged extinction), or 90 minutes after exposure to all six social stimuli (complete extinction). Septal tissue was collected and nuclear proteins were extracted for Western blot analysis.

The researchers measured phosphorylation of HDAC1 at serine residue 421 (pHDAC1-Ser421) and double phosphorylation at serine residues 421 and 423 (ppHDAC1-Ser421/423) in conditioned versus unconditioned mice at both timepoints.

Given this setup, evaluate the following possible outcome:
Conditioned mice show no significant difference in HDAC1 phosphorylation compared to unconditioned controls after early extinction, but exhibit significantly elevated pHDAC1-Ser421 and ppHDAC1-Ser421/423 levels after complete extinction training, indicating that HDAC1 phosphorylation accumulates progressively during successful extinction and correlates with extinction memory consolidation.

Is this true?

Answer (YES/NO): NO